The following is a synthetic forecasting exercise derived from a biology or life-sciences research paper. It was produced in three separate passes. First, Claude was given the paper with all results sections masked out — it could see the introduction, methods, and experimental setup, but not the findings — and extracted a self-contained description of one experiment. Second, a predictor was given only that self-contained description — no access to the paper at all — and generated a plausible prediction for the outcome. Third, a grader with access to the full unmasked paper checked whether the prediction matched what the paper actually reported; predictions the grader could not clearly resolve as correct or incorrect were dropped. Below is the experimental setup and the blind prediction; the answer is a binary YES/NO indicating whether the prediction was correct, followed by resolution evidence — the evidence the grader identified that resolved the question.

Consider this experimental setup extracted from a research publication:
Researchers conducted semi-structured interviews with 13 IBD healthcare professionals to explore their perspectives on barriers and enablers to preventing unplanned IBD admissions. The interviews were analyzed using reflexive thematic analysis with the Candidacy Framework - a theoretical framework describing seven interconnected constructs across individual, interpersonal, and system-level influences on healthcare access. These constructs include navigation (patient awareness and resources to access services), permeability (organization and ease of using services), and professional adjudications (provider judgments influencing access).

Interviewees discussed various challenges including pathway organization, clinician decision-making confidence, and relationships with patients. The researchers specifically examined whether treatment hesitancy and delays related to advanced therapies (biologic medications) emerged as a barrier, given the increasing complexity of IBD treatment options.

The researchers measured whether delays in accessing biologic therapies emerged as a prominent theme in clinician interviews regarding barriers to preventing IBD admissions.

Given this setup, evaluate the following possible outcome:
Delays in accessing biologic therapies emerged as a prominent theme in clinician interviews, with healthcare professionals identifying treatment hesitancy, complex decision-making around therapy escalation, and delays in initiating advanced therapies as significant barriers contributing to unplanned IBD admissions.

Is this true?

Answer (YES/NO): NO